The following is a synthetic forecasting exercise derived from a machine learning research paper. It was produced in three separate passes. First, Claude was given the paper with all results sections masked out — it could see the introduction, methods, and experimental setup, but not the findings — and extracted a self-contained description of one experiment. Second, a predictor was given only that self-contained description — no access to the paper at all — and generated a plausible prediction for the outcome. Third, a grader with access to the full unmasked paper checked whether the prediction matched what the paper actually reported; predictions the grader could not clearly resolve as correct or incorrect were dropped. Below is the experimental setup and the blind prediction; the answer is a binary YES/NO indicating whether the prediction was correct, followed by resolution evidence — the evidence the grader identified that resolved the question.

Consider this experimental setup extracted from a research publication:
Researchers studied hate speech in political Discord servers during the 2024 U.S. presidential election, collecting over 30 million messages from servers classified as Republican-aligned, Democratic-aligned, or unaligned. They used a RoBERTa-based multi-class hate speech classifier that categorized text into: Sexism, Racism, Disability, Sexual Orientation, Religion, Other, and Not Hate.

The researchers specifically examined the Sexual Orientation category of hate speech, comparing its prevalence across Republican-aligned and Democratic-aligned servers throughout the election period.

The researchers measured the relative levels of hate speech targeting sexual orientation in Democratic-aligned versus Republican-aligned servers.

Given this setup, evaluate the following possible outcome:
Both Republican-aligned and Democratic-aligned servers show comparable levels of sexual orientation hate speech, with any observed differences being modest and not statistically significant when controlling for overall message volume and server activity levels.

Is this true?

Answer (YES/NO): NO